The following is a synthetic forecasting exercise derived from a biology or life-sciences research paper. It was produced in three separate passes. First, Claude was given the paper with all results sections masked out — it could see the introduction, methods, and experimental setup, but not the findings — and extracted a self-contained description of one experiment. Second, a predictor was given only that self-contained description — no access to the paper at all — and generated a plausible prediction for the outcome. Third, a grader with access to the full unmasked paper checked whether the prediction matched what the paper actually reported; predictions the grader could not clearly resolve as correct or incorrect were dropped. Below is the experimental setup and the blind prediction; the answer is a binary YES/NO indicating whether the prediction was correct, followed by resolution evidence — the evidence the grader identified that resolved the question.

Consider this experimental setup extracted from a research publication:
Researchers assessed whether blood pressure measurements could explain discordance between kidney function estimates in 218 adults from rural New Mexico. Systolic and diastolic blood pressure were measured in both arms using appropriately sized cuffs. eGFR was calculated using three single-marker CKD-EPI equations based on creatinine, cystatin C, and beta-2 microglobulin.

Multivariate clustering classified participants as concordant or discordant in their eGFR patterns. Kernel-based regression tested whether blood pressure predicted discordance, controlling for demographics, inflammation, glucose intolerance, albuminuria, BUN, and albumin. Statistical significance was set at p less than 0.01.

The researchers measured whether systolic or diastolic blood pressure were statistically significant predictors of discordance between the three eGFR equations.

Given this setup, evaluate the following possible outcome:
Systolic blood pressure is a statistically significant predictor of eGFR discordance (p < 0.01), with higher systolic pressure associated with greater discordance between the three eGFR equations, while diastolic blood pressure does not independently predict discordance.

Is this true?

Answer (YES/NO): NO